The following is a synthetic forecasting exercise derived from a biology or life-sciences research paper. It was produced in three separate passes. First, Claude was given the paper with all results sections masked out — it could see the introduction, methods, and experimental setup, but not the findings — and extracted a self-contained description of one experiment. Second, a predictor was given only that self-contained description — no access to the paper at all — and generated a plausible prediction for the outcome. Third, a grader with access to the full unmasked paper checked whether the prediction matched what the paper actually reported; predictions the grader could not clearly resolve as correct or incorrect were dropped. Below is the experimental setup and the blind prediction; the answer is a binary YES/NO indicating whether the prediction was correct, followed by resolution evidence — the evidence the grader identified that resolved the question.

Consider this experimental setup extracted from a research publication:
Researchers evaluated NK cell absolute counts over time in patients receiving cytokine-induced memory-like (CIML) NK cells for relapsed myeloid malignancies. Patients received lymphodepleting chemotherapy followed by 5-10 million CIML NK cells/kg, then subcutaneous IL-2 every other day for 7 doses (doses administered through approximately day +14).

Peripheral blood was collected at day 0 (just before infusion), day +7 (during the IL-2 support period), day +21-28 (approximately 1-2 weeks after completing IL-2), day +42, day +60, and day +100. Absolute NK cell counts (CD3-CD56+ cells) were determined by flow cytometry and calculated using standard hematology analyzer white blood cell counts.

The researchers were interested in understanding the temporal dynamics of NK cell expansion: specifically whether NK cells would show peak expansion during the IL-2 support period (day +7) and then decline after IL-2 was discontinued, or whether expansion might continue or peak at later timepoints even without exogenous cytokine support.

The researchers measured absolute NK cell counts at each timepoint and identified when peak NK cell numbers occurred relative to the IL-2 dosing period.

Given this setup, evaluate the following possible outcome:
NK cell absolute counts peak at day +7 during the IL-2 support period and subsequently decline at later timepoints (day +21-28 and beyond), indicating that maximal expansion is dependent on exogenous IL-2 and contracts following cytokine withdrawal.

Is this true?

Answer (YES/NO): NO